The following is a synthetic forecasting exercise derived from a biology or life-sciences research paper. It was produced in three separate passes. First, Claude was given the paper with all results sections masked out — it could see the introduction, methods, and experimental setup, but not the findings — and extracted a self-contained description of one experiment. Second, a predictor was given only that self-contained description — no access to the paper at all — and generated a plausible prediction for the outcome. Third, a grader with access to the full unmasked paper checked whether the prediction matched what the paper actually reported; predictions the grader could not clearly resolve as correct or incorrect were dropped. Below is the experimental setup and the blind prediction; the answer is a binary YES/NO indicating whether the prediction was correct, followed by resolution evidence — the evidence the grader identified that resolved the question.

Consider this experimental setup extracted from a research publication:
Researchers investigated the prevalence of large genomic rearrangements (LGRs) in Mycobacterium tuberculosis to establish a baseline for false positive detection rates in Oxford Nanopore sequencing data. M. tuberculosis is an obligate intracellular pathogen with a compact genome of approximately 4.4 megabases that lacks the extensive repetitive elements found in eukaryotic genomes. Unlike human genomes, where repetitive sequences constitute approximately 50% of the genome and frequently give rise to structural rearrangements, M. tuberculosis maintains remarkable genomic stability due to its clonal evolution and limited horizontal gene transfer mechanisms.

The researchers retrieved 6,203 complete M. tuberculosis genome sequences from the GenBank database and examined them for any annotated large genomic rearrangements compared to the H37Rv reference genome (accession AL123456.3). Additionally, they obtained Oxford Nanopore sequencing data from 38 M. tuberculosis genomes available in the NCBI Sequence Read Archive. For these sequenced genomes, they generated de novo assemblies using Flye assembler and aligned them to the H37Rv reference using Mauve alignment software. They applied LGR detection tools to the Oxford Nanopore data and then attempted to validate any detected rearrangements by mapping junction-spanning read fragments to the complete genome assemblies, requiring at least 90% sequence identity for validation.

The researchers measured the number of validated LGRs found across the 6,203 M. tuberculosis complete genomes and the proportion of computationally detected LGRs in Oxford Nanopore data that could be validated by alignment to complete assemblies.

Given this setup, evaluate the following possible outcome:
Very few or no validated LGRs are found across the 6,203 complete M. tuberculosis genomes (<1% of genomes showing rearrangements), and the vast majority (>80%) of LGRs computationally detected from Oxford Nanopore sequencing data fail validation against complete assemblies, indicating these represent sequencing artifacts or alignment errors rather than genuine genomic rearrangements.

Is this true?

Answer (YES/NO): NO